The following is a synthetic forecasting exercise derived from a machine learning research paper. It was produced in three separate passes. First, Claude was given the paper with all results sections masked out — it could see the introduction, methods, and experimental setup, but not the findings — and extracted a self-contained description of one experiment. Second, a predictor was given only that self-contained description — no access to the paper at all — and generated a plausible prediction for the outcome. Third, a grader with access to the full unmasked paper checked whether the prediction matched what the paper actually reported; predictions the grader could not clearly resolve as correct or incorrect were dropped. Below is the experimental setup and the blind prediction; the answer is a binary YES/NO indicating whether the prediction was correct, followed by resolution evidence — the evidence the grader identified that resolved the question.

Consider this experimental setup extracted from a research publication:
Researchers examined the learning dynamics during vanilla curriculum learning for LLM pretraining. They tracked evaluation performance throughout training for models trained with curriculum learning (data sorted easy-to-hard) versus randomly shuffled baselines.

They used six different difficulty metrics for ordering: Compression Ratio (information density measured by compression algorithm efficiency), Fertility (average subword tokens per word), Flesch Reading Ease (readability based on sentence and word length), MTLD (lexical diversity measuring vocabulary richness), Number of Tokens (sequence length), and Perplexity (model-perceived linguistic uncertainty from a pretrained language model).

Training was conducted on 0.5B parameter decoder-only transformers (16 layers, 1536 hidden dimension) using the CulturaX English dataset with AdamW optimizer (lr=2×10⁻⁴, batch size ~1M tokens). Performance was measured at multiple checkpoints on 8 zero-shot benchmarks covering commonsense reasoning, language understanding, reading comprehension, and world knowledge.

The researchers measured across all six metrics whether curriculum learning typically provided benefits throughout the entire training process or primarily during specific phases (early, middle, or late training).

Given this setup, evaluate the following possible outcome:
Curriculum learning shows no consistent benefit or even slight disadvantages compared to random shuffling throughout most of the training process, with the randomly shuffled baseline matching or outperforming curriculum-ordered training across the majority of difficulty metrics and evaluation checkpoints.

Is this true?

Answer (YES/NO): NO